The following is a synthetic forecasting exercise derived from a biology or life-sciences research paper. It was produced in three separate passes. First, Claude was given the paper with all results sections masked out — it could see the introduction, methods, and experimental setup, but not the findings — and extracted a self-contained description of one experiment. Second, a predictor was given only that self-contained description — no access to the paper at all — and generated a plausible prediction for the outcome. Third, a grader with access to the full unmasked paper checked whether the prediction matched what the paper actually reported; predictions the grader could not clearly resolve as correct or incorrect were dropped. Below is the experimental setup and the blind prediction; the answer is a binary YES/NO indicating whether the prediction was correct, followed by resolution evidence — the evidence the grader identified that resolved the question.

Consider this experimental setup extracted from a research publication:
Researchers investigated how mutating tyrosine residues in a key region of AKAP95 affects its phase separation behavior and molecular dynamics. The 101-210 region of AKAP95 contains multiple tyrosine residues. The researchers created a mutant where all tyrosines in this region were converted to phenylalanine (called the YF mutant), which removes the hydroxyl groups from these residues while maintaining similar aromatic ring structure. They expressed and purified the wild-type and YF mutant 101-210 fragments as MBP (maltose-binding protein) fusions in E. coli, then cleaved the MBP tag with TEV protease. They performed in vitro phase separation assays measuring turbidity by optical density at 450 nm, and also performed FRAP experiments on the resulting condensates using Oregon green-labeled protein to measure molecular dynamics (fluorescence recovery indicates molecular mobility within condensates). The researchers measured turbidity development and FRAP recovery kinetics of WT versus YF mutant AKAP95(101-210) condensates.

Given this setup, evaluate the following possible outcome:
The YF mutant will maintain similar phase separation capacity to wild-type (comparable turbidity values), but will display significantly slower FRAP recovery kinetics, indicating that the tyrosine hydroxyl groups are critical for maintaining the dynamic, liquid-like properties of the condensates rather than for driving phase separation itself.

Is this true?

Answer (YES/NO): NO